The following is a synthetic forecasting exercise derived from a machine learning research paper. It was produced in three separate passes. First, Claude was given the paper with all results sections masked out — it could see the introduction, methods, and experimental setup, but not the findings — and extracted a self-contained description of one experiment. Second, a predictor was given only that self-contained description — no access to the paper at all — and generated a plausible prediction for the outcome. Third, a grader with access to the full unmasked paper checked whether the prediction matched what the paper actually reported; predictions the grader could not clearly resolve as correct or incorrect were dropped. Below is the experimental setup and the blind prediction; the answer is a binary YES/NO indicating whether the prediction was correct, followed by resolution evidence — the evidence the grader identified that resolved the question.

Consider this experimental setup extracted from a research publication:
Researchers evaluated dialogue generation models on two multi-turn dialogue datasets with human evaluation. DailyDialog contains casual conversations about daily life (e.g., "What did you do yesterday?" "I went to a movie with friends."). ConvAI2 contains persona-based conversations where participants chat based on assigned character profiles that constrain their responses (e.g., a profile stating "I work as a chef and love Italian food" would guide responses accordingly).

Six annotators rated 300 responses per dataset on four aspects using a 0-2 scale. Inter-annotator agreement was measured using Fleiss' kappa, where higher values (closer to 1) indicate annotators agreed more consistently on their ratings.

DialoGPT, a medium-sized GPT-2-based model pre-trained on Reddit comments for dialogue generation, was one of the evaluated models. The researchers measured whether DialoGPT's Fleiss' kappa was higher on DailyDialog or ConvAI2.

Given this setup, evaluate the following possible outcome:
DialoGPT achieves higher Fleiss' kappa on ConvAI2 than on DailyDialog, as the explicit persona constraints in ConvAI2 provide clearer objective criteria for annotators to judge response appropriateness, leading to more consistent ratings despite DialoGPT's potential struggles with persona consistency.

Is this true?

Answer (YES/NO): YES